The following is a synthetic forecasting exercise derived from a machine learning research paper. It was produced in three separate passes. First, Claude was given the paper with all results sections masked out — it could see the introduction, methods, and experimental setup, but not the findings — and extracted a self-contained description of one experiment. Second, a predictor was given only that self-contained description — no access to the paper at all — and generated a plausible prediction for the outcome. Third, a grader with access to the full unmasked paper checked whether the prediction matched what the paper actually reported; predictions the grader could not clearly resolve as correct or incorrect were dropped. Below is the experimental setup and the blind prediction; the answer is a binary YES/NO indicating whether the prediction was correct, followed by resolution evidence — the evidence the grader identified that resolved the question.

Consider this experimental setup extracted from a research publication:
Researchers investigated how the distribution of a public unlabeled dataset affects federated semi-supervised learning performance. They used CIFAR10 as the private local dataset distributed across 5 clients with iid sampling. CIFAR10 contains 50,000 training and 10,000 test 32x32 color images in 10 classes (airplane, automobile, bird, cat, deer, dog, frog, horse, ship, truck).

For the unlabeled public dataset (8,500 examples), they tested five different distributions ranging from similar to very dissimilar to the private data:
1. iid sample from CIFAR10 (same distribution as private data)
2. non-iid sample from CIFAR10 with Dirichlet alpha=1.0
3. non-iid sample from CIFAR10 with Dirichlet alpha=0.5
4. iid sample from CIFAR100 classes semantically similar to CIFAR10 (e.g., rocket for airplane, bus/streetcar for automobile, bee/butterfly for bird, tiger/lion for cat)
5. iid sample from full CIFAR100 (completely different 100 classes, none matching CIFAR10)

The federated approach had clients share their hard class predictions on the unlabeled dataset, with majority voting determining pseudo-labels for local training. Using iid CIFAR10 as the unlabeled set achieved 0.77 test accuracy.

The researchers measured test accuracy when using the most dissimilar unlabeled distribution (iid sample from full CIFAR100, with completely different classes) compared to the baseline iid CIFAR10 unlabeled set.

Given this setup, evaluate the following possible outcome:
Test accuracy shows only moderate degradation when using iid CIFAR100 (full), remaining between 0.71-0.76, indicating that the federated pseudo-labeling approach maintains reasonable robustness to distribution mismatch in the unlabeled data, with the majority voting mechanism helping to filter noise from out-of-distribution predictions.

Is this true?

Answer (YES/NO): NO